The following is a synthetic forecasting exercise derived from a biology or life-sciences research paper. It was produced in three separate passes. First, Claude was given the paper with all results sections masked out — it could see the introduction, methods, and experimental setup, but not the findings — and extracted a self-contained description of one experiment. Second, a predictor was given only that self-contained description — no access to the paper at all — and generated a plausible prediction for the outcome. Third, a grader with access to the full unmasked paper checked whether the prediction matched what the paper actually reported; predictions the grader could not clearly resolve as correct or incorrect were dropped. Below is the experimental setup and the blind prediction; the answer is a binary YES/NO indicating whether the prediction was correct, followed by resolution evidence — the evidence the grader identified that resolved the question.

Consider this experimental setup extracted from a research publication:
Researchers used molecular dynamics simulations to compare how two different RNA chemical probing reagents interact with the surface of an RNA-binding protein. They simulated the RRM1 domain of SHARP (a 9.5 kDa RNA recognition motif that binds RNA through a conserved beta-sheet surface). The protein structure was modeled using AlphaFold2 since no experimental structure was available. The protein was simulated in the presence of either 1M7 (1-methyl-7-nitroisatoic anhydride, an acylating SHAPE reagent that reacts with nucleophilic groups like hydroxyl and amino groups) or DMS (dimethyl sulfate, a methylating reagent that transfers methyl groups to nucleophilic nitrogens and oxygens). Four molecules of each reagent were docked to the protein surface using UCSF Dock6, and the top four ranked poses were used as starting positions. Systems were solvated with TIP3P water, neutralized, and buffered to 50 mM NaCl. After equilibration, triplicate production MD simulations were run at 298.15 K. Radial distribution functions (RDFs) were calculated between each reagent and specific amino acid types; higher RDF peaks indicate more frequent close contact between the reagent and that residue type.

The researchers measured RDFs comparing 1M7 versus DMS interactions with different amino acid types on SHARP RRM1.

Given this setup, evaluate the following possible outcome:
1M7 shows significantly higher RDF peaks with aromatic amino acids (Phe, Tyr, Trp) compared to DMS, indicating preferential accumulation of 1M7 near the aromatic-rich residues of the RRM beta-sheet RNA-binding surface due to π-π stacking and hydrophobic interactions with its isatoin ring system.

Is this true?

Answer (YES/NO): YES